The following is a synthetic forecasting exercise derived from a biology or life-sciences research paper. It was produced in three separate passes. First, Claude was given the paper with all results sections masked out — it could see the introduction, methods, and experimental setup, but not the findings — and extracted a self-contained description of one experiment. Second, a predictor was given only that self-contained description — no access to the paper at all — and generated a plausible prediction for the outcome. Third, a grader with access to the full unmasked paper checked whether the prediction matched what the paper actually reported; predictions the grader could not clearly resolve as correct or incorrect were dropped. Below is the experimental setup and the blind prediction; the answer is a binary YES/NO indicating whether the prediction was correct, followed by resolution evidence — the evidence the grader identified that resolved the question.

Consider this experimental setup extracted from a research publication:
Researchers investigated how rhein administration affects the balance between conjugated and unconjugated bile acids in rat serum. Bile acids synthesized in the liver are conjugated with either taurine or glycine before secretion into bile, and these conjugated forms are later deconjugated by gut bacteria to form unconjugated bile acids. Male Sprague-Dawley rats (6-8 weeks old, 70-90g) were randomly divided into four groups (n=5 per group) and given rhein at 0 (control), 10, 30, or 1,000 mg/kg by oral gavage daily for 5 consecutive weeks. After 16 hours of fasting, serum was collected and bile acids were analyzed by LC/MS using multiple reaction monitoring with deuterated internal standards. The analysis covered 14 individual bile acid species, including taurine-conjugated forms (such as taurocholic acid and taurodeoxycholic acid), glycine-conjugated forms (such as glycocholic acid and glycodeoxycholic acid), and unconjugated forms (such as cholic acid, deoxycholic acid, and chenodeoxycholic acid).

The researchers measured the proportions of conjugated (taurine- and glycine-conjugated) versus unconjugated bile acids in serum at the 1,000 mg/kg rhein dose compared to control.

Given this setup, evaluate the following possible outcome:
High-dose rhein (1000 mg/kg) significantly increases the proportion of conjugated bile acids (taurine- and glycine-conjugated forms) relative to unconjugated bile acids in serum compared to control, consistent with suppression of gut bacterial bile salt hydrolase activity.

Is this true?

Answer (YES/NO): NO